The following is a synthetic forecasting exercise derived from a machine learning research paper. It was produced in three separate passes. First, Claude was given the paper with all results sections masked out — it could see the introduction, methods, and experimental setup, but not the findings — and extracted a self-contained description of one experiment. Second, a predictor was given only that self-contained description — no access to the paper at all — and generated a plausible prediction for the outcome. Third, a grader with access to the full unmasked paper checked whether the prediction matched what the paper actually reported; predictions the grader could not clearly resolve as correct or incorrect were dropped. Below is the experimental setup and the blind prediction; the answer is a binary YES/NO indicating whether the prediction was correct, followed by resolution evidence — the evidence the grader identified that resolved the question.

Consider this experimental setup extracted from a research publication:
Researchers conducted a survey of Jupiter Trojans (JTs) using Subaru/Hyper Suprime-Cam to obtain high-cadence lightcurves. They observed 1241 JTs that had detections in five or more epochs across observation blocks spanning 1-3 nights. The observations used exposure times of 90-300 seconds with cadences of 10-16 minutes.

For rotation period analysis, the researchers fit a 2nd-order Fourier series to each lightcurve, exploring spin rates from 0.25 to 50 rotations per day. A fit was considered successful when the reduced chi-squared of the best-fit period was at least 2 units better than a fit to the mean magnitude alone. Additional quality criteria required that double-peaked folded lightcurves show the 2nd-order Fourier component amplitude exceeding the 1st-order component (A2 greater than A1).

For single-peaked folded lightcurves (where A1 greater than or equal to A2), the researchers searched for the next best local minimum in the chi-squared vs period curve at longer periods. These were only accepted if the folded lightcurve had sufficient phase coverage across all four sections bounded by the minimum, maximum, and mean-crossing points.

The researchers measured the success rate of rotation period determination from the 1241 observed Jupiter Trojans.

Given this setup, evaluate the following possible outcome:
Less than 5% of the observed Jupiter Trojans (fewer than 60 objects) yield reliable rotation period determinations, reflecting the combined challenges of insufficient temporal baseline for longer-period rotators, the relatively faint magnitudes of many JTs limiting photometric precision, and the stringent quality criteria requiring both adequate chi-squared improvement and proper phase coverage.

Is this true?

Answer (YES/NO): YES